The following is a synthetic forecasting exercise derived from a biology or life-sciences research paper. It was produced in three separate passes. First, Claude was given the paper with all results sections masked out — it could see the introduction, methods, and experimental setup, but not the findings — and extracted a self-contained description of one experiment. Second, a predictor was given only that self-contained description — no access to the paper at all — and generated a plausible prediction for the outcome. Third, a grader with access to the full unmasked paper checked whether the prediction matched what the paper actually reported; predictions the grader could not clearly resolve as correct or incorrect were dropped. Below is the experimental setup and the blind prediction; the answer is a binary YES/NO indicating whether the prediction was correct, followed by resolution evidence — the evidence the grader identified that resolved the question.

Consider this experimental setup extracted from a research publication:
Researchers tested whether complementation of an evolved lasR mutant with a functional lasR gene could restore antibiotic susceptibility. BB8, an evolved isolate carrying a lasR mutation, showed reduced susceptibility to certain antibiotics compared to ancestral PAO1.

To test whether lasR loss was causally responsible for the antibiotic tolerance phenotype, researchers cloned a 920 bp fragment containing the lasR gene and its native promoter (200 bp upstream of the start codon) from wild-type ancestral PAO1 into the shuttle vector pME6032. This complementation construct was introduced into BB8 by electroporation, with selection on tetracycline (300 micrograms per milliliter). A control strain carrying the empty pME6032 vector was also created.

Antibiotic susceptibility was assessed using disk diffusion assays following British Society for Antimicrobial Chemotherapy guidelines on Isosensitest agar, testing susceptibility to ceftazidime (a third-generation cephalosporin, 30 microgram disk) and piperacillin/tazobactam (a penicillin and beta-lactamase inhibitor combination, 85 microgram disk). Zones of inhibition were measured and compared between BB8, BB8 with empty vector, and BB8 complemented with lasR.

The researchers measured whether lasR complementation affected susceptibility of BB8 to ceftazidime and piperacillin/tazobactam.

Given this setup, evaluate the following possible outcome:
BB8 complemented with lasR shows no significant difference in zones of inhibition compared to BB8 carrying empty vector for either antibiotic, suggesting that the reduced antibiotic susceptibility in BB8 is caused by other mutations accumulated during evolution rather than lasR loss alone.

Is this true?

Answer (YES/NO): NO